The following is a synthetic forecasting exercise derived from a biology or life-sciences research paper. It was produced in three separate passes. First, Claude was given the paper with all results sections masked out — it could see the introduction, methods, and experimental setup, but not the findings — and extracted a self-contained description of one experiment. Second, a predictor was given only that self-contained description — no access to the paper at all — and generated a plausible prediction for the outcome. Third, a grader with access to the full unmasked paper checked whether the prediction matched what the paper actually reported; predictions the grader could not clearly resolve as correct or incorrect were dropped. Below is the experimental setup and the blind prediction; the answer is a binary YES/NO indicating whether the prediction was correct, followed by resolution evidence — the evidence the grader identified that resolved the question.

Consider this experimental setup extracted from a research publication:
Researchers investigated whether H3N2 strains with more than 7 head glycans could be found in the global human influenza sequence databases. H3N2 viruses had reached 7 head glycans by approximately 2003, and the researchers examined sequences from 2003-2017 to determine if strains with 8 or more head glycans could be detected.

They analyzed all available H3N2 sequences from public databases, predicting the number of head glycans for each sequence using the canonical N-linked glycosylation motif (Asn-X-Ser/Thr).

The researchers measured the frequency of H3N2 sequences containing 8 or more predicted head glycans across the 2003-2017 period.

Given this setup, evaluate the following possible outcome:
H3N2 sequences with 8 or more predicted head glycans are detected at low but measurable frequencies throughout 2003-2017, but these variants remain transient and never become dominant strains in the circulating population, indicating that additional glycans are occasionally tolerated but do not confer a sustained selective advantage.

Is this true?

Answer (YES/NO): YES